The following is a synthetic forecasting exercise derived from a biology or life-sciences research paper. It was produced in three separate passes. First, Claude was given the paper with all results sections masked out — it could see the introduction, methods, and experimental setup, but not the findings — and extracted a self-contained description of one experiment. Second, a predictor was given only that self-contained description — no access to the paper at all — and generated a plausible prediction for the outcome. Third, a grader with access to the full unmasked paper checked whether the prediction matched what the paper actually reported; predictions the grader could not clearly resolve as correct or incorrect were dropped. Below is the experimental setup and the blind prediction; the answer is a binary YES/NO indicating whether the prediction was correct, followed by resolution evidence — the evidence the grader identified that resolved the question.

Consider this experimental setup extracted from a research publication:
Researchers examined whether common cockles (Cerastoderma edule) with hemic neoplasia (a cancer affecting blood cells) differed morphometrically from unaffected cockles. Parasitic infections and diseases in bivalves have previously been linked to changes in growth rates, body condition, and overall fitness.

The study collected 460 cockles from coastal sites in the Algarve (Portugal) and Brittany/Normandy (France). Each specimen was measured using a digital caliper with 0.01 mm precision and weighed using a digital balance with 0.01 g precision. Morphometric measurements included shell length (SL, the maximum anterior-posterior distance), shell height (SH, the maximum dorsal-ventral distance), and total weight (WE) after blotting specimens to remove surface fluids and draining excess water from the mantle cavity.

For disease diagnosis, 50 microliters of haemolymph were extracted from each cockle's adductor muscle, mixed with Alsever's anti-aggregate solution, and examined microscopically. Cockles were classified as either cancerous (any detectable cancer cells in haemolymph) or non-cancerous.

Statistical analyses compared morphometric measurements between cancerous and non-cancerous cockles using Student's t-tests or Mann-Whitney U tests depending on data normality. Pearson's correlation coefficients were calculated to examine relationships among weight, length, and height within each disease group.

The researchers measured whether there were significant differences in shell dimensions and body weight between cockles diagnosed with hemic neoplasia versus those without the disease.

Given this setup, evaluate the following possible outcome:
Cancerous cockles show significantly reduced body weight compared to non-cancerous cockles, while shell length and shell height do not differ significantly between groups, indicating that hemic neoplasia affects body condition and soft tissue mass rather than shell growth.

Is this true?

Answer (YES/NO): NO